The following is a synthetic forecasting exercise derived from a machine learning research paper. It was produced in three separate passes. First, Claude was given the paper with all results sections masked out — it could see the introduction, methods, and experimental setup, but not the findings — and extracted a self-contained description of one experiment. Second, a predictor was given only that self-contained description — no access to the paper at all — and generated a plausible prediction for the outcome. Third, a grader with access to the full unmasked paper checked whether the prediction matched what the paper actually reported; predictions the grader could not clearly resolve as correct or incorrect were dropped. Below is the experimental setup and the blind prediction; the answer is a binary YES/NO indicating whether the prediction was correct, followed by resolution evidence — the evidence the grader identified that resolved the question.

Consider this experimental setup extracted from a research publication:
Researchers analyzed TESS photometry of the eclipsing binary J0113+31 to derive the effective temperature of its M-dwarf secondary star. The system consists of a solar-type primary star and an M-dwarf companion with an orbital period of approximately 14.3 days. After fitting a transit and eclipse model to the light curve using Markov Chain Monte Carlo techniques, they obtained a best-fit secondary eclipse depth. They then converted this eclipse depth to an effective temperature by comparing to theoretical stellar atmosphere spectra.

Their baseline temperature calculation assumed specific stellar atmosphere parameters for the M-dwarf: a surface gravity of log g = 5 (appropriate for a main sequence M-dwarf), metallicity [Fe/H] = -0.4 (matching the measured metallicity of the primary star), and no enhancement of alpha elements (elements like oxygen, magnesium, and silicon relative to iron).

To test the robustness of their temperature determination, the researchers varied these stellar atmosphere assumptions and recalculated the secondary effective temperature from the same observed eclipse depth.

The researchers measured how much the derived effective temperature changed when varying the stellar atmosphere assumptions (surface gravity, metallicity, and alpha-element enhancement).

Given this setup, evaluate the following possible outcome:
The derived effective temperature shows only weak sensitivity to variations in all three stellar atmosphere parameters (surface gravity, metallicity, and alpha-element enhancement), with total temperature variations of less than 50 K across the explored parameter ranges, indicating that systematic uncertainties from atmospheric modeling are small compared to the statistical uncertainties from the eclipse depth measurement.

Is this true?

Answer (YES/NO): NO